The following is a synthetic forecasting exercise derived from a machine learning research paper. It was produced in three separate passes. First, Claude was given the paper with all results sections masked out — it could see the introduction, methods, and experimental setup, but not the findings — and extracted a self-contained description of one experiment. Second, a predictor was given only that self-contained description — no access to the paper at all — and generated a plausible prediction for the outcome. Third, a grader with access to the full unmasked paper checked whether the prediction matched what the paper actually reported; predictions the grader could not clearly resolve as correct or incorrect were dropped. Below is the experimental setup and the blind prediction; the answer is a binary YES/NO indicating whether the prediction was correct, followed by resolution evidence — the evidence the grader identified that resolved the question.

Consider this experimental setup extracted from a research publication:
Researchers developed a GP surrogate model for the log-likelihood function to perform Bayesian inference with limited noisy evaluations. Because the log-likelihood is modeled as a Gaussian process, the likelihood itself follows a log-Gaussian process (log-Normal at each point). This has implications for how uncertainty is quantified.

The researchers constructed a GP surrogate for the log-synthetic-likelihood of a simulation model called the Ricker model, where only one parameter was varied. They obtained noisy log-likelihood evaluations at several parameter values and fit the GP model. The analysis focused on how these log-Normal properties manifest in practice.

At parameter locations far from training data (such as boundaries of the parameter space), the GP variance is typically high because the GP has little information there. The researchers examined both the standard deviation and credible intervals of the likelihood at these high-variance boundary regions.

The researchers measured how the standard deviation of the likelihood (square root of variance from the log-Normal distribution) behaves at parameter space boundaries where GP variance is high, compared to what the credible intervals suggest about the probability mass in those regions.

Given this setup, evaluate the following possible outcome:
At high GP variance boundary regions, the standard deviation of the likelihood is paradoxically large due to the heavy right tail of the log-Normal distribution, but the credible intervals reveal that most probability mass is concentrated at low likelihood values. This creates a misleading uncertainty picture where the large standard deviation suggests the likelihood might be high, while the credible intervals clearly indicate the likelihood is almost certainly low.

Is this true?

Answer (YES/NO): YES